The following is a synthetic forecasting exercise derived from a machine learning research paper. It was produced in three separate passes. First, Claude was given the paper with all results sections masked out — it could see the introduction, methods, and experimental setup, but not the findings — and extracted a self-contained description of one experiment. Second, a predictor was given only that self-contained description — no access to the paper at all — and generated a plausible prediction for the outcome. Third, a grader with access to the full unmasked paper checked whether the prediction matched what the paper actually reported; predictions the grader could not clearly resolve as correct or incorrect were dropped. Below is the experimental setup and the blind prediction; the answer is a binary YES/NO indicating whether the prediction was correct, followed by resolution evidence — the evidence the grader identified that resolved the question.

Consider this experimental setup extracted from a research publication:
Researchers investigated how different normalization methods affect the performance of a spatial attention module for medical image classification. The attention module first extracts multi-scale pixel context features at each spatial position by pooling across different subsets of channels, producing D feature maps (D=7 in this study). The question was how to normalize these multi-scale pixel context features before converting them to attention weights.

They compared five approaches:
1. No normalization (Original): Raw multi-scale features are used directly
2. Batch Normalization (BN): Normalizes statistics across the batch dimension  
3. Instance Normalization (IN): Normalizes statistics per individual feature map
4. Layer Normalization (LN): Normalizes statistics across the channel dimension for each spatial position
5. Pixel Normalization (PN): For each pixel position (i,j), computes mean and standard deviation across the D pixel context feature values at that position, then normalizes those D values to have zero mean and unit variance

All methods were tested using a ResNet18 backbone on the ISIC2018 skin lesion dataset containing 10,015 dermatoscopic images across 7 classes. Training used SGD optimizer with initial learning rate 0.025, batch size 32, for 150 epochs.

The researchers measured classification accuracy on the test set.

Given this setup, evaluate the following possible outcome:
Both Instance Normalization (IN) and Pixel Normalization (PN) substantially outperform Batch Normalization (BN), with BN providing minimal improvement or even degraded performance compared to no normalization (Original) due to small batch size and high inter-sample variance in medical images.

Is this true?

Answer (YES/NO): NO